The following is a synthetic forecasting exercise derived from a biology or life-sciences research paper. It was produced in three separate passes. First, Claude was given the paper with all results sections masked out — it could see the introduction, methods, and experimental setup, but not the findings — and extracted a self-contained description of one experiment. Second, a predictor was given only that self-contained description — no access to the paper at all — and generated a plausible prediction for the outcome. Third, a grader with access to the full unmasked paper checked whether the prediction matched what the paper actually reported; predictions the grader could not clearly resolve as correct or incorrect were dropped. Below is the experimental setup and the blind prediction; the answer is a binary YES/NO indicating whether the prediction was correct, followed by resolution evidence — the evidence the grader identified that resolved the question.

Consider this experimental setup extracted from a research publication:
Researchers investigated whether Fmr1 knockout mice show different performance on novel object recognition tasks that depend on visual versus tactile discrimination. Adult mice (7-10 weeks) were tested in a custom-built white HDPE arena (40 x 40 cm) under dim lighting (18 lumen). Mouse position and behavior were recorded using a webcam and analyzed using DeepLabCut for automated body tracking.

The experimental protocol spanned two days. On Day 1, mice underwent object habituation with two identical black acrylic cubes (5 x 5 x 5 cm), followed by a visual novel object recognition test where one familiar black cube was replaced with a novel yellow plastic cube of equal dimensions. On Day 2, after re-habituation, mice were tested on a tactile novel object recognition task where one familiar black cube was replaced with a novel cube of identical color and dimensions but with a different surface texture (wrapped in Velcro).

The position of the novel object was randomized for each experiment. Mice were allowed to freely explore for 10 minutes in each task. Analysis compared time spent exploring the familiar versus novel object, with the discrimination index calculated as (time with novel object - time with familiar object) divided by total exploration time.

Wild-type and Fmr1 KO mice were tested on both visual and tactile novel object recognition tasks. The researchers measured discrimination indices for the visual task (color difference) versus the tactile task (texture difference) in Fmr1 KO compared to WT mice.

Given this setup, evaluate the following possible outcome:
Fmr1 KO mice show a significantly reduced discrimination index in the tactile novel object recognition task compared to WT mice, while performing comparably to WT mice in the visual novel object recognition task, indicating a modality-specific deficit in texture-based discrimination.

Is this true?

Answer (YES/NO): NO